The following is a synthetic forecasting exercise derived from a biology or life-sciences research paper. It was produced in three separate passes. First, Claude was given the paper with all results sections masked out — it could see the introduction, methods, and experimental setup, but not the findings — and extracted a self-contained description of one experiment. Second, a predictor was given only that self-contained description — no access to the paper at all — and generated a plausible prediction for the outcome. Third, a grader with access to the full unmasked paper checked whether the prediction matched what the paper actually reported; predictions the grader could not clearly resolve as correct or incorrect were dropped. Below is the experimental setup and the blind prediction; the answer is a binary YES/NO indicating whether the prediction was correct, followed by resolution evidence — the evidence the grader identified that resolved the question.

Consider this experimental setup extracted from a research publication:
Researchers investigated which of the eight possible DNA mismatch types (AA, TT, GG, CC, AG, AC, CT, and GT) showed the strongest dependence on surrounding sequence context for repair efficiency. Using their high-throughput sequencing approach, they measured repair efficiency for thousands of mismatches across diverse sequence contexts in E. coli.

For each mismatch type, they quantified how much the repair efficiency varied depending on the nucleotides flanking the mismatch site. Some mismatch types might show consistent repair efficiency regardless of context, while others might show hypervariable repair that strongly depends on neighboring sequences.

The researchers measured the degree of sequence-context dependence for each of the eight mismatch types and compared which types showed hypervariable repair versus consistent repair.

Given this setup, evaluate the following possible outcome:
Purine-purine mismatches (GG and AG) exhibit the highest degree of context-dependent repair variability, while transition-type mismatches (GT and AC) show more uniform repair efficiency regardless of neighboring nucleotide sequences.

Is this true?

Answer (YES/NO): NO